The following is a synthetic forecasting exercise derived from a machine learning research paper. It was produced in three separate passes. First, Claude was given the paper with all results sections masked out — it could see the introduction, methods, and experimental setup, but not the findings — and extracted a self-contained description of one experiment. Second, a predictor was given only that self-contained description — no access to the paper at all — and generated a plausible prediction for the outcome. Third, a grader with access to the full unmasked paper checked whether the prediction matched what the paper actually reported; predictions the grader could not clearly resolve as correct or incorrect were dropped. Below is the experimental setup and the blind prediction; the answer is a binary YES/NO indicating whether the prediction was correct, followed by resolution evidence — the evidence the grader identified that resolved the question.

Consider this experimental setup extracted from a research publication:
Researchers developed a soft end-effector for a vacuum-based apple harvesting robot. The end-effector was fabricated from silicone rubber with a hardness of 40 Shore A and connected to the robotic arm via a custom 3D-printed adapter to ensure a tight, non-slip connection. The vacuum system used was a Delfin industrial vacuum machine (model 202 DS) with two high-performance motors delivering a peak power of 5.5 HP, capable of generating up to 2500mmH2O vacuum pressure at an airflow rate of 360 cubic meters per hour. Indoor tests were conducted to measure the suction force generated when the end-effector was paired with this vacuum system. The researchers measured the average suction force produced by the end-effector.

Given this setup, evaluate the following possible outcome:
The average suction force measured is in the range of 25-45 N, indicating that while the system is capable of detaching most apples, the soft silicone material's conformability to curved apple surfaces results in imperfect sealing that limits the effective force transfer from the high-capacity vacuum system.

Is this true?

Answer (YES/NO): NO